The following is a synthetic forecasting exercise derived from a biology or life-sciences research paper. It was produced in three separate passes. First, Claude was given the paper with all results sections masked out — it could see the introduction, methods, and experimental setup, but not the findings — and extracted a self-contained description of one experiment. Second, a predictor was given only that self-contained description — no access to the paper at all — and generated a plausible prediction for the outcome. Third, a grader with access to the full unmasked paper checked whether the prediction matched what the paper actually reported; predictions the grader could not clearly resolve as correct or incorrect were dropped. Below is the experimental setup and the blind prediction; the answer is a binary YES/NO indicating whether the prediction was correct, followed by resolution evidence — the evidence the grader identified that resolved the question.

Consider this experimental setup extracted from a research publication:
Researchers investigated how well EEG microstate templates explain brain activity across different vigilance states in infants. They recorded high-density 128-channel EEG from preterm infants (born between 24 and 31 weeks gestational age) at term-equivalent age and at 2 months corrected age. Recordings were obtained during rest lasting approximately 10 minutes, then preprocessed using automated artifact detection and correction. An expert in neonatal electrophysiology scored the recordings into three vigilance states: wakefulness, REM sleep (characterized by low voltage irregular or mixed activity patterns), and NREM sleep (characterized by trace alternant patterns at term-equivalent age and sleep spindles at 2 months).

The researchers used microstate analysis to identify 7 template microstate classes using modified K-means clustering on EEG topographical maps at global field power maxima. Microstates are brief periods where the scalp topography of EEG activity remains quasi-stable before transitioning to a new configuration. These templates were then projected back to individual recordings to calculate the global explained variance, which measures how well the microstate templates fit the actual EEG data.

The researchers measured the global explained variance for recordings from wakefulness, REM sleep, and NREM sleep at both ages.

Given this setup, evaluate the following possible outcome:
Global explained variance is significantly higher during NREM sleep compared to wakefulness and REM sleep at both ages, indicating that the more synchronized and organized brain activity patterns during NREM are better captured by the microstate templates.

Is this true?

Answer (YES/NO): YES